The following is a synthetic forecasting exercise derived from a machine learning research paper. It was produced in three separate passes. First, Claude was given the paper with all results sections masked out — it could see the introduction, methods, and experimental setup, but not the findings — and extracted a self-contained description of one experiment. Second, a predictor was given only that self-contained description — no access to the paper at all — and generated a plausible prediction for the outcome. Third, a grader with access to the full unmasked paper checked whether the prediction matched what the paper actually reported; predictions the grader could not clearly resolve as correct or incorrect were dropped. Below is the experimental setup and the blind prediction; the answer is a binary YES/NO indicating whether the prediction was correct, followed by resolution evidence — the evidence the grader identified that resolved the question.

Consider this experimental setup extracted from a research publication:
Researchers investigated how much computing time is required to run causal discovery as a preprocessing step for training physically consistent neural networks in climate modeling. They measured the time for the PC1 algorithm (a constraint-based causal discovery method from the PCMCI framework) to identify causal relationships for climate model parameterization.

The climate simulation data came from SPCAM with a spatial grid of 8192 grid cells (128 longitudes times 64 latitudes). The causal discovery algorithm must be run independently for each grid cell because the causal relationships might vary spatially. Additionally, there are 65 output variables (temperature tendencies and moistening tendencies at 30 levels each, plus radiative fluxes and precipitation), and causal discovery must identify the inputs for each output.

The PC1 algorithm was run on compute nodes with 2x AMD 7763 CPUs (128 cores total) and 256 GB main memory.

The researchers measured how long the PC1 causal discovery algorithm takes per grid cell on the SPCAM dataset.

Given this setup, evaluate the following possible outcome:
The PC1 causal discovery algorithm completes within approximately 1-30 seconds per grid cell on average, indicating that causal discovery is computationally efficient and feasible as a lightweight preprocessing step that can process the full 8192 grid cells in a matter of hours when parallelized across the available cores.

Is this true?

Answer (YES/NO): NO